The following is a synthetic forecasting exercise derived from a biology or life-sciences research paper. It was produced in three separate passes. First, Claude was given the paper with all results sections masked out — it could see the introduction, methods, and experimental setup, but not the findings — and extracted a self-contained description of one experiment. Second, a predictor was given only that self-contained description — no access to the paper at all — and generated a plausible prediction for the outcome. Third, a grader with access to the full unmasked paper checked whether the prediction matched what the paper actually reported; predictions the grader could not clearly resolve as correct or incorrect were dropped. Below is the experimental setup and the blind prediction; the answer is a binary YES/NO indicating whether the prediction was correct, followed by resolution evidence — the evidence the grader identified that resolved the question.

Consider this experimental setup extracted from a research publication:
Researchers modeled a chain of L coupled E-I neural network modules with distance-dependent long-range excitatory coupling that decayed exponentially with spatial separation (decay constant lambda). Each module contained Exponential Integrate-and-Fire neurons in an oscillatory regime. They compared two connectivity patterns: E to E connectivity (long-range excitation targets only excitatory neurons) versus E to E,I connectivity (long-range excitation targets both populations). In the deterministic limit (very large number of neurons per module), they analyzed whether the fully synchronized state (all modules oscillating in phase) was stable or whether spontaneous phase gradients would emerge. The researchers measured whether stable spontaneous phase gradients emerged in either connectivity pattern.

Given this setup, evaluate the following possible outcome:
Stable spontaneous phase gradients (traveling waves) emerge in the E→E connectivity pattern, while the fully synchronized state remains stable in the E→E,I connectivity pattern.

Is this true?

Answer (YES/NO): YES